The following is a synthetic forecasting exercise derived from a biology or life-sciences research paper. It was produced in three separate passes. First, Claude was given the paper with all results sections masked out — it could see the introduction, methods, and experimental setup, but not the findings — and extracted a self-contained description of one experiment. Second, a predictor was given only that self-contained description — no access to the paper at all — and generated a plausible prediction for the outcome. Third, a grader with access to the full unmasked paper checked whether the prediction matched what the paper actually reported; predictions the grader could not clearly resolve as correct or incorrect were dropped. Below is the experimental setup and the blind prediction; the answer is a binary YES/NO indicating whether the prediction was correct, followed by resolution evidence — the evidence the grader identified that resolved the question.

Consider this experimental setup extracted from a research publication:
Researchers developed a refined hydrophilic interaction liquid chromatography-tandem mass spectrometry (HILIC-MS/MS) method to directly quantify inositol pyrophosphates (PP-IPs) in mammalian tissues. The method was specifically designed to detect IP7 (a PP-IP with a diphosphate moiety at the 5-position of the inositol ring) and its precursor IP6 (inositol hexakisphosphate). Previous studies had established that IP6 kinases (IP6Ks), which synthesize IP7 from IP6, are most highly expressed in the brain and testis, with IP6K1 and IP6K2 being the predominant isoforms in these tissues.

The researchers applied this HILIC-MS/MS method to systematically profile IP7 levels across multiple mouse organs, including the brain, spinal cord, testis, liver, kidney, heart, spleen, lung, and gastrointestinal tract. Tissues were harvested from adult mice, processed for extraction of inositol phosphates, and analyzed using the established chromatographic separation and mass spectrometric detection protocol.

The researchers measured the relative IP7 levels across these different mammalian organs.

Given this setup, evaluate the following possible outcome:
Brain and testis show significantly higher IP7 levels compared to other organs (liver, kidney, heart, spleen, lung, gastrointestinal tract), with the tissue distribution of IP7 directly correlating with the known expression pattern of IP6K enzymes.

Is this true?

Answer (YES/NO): NO